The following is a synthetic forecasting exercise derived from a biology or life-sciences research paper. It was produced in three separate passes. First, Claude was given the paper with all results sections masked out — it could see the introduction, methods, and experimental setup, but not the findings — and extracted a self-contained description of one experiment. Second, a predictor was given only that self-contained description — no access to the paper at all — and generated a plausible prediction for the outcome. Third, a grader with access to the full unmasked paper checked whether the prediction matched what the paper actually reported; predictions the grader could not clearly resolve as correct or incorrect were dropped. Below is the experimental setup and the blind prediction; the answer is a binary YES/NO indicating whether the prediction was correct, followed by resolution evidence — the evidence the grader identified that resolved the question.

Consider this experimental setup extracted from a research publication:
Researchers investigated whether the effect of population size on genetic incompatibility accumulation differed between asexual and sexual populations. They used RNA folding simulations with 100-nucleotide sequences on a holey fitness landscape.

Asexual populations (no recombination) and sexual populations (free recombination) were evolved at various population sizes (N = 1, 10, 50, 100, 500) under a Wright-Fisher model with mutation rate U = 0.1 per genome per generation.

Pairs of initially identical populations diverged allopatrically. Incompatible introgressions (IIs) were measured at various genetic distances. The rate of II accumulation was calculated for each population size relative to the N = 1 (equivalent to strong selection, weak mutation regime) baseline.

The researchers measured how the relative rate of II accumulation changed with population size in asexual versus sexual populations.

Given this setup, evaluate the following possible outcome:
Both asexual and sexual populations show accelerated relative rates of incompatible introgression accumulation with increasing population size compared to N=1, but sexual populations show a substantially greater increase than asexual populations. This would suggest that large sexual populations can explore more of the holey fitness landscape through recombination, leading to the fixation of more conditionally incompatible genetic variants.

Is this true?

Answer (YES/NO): NO